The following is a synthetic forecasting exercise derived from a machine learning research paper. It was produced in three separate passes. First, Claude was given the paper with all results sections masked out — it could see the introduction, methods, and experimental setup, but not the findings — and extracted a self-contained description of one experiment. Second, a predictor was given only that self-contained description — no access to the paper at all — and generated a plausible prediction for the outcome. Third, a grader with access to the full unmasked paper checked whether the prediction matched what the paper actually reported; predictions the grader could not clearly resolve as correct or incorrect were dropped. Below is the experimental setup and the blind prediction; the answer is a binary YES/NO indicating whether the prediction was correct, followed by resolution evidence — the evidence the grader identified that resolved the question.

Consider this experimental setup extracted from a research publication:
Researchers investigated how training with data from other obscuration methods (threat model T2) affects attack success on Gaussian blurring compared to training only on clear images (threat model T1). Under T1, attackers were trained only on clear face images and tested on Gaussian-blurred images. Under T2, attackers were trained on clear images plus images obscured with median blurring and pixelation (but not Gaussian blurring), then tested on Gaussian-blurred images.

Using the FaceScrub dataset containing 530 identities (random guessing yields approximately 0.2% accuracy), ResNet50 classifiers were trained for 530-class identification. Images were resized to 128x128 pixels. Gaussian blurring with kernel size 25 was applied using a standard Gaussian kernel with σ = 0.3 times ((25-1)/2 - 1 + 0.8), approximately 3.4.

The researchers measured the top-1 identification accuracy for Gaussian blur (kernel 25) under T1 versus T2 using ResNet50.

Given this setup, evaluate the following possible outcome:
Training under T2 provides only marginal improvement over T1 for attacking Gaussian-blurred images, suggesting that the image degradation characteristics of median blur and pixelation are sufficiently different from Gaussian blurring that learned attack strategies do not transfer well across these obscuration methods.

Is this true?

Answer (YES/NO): NO